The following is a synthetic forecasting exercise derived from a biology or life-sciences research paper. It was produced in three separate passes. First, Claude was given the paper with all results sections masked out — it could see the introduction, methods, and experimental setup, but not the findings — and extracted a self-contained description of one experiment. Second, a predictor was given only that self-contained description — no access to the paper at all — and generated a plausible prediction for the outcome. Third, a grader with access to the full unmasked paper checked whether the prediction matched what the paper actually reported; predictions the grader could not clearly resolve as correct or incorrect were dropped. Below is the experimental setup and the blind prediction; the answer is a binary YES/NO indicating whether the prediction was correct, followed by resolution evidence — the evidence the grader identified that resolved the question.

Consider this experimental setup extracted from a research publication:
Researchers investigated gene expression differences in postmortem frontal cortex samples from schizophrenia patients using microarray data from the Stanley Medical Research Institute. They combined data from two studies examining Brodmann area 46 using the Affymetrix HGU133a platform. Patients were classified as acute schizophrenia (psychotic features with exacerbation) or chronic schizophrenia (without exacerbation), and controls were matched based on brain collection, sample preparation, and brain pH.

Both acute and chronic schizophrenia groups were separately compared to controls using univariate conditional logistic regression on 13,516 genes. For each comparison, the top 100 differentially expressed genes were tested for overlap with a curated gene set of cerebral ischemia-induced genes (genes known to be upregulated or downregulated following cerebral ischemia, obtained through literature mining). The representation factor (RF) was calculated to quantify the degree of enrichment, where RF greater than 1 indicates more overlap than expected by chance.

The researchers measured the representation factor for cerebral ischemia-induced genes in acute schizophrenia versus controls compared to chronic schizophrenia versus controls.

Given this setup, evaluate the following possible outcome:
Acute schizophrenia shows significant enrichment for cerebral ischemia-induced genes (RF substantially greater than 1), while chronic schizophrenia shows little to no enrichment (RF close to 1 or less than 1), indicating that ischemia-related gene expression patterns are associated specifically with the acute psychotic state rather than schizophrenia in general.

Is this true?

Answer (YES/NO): NO